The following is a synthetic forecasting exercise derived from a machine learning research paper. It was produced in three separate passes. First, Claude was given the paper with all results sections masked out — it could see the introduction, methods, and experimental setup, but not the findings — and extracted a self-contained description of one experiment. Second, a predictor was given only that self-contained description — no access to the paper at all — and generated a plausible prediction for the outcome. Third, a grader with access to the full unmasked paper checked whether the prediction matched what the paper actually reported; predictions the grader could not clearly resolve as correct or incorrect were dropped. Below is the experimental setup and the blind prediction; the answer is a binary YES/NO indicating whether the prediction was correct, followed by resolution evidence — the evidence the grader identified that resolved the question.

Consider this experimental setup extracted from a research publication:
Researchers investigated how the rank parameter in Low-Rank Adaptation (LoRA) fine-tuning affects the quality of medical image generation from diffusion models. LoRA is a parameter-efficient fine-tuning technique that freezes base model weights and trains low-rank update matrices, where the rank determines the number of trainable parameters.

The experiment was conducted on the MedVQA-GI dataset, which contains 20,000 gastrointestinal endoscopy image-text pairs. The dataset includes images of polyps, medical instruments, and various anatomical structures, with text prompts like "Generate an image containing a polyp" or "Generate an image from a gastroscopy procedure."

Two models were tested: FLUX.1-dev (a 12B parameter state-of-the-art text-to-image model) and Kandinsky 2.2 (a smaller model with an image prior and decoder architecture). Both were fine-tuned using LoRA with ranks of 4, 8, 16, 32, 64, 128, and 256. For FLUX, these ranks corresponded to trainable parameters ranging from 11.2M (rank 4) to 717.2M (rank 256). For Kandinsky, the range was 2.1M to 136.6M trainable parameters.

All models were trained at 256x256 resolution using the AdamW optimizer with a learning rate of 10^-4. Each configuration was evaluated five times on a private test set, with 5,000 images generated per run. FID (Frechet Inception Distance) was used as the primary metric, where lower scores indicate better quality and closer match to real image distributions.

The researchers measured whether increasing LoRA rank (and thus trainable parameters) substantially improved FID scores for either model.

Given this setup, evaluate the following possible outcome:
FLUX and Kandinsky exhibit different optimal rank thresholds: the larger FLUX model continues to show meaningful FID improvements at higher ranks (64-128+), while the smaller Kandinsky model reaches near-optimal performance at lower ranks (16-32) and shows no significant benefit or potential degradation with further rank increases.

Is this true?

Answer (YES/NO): NO